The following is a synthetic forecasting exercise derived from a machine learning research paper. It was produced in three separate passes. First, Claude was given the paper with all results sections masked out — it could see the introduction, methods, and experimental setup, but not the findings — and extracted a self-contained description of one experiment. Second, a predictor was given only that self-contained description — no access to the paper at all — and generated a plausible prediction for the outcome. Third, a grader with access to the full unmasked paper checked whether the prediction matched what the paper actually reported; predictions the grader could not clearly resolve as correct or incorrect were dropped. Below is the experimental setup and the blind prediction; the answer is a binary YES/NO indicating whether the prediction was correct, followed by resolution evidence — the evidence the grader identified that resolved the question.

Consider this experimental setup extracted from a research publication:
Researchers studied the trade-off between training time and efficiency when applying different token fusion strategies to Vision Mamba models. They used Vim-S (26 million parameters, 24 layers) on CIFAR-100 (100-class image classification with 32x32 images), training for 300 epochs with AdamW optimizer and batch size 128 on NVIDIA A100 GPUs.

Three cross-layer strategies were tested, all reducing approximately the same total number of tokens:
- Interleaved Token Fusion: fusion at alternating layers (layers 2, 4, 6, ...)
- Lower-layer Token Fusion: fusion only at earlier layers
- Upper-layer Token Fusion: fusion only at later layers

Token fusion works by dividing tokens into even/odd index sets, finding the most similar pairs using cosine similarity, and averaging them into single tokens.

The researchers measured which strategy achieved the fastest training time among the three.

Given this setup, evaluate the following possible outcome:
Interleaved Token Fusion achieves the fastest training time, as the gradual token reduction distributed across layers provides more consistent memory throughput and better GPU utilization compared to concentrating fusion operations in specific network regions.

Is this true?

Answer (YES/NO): NO